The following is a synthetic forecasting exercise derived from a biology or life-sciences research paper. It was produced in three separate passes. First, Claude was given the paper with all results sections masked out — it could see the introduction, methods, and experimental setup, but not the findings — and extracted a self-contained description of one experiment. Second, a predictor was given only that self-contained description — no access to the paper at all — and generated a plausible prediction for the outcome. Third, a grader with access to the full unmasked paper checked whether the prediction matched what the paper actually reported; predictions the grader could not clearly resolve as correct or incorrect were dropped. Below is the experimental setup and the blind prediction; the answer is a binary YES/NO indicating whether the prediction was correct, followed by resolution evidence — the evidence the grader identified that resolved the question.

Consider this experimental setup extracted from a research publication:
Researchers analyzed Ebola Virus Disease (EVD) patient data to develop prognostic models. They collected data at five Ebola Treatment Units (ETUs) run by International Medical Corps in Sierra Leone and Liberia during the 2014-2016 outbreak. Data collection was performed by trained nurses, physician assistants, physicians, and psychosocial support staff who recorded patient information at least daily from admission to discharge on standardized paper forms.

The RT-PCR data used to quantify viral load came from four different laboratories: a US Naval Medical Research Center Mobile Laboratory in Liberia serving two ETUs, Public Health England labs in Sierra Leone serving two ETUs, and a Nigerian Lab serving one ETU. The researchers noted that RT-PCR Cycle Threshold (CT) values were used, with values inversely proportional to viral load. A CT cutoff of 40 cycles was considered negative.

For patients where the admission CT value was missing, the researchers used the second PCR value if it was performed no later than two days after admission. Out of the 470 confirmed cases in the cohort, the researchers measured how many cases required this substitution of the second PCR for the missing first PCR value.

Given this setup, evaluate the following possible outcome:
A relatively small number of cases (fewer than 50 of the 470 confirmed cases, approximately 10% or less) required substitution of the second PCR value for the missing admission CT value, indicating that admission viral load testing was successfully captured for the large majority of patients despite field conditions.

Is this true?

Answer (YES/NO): NO